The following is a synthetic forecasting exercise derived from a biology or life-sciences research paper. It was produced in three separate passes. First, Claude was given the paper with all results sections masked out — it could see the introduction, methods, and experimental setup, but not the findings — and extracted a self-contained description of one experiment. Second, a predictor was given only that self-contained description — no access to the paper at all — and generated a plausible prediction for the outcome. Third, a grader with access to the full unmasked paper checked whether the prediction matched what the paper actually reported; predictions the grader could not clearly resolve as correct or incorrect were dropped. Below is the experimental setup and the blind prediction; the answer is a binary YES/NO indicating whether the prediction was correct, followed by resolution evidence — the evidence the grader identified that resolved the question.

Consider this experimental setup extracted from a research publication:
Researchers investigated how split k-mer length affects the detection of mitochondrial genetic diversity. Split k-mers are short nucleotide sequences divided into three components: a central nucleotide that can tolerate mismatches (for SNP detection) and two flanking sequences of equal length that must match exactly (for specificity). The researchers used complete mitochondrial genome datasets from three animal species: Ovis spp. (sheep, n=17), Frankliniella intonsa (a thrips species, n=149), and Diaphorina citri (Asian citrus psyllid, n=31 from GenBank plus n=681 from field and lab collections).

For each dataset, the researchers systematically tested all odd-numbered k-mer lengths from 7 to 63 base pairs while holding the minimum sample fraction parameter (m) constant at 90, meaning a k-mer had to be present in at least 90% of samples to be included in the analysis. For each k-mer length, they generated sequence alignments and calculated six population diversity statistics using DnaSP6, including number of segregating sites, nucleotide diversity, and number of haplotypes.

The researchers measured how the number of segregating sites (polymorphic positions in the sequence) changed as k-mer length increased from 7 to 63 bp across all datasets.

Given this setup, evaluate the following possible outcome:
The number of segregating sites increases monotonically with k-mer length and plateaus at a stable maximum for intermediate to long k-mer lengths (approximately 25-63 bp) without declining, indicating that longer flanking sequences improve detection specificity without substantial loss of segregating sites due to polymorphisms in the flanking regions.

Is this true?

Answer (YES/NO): NO